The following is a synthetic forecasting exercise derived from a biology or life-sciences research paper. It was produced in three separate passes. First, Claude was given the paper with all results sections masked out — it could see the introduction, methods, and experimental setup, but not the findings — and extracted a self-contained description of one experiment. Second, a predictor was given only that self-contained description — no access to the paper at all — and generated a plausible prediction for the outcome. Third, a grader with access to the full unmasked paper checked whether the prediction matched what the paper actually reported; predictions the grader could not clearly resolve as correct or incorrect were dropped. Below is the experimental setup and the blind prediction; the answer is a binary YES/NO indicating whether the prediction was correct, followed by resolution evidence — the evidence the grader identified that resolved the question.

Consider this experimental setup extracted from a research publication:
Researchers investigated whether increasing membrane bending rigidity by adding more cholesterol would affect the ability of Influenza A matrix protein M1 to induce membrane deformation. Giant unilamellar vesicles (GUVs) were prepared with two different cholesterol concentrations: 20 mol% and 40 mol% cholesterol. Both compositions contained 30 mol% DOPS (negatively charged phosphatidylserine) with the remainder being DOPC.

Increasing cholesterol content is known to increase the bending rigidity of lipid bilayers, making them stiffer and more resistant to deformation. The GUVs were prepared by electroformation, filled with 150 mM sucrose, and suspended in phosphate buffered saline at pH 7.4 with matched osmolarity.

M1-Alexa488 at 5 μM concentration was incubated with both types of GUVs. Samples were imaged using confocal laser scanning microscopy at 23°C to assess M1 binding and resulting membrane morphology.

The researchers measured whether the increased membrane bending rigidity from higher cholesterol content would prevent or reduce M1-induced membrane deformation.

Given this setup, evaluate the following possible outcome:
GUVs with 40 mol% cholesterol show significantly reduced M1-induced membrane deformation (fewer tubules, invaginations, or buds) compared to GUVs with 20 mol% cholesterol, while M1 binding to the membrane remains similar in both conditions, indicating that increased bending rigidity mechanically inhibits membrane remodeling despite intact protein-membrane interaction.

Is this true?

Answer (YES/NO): NO